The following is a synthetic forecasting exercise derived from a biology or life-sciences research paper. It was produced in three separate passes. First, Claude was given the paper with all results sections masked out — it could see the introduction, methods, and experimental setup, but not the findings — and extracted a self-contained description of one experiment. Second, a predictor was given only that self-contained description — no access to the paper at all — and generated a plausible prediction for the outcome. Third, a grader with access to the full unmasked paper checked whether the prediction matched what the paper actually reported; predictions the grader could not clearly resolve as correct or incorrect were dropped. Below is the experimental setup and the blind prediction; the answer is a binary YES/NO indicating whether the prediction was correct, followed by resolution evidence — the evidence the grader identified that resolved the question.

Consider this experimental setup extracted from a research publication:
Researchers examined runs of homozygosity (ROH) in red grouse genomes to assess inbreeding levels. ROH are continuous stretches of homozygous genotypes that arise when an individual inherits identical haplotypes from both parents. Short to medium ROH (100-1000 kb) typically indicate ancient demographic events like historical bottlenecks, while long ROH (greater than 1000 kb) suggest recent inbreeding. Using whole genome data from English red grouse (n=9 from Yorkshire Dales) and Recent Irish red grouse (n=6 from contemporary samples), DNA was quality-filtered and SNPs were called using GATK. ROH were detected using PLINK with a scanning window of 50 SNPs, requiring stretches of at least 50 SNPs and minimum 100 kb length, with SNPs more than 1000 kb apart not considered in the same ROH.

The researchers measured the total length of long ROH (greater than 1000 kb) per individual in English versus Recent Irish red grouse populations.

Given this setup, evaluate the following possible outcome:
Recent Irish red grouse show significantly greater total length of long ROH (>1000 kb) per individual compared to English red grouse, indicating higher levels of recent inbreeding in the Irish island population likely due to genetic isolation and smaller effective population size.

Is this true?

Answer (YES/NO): NO